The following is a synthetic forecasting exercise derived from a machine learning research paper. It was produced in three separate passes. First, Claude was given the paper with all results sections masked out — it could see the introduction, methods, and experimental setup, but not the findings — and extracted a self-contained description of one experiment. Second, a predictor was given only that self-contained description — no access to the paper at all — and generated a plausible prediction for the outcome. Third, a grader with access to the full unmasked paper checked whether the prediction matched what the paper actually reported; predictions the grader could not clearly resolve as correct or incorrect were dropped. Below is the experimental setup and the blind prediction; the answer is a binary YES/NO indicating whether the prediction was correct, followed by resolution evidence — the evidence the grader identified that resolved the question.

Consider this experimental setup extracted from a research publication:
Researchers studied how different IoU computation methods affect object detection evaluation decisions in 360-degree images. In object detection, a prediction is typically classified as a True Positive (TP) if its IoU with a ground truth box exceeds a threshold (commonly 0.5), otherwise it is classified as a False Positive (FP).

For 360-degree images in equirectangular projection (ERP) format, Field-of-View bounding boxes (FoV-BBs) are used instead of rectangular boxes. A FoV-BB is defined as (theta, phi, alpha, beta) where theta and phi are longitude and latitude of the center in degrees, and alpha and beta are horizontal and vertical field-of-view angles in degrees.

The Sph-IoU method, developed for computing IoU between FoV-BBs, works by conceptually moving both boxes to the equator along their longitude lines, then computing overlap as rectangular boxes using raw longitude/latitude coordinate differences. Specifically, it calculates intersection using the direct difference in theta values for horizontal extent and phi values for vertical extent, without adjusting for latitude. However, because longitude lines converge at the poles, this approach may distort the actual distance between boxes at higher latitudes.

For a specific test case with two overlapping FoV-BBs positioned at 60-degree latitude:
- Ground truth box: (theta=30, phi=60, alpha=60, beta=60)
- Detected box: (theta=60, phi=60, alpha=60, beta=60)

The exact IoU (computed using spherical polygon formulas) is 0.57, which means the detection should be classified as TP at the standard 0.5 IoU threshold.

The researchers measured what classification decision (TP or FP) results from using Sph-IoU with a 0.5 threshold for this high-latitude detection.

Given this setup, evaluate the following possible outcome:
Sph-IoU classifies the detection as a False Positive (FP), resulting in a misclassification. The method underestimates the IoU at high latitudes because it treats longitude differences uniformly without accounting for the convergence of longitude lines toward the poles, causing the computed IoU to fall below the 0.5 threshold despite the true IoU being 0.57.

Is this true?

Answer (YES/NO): YES